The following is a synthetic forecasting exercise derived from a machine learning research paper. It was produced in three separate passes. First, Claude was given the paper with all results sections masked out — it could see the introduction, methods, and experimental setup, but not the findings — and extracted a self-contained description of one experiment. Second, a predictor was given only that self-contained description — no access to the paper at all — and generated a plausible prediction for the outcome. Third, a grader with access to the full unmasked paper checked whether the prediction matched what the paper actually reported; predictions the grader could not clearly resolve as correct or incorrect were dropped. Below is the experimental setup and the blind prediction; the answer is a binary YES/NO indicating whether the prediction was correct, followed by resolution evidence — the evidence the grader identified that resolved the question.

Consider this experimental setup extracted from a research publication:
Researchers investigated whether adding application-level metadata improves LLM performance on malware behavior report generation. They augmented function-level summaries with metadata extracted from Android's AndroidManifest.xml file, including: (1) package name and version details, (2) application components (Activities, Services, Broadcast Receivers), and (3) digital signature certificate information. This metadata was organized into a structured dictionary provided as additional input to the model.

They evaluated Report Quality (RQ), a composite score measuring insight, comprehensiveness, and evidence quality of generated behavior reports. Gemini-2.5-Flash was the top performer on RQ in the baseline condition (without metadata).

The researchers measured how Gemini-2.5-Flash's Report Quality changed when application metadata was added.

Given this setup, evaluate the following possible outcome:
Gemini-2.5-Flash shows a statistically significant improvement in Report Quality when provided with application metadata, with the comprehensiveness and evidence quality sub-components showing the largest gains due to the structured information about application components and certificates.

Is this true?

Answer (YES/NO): NO